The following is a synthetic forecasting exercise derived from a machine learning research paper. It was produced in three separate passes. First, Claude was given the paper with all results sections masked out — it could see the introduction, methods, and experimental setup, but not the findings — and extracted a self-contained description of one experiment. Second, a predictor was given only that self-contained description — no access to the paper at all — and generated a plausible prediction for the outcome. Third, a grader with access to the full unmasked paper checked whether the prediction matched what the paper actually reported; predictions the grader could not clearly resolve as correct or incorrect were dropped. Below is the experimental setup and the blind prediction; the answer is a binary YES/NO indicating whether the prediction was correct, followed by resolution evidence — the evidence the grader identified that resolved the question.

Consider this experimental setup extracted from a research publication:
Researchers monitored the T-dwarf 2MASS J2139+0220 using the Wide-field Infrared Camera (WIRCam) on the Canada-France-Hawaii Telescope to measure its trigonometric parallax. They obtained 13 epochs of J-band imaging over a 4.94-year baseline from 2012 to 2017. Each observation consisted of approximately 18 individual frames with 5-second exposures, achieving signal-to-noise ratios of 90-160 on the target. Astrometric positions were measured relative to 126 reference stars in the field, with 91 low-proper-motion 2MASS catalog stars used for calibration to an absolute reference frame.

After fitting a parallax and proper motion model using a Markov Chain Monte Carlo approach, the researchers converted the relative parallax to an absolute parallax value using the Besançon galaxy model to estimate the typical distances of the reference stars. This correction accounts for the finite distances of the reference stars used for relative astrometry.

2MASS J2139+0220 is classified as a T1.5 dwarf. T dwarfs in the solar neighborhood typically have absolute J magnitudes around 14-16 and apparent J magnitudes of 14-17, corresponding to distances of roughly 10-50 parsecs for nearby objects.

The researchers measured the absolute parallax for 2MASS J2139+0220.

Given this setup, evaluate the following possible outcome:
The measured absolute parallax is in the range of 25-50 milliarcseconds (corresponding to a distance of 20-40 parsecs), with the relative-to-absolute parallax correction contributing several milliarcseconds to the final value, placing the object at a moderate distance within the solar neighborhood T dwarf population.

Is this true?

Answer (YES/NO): NO